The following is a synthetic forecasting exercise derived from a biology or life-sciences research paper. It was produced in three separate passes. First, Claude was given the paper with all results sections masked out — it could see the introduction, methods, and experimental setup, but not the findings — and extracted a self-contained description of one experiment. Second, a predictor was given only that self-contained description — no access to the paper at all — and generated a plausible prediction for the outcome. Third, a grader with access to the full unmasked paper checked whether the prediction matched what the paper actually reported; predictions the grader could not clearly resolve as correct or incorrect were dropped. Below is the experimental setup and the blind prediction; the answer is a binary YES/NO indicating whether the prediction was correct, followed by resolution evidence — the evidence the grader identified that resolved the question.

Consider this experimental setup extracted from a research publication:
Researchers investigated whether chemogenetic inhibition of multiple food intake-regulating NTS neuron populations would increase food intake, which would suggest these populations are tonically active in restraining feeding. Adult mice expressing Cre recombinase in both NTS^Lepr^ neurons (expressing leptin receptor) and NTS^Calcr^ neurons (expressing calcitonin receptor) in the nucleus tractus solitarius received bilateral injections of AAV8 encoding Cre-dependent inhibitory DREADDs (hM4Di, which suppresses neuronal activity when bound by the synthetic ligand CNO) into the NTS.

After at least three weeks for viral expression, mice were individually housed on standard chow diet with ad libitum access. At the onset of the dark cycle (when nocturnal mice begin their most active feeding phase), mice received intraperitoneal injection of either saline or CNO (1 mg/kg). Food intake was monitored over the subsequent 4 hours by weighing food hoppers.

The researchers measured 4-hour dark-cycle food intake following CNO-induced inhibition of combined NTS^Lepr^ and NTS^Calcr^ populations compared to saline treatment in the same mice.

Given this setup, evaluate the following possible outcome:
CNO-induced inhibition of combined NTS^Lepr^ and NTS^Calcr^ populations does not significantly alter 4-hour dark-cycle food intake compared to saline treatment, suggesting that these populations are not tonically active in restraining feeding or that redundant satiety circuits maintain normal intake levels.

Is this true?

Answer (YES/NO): YES